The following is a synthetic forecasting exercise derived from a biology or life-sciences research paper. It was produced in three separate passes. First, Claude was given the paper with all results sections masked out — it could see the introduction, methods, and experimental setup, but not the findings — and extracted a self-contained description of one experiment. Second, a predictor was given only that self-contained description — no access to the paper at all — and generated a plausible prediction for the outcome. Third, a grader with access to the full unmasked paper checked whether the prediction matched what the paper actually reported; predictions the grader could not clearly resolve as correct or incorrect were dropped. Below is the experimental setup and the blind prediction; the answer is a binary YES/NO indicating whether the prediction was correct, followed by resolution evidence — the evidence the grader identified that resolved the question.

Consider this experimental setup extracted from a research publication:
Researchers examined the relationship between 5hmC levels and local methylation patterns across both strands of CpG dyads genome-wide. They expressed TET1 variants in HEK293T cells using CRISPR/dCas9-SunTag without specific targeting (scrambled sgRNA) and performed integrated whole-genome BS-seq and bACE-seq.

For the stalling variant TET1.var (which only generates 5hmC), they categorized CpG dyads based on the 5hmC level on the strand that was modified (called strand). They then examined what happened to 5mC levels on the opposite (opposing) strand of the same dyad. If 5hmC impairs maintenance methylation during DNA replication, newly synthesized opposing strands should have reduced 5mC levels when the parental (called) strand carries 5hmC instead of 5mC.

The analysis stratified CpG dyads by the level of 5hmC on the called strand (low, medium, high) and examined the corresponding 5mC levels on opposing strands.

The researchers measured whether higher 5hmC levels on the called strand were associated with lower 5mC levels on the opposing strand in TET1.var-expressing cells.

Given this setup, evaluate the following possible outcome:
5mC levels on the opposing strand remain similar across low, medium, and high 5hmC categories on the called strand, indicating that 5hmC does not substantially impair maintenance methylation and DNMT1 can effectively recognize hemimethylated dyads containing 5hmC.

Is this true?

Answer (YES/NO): YES